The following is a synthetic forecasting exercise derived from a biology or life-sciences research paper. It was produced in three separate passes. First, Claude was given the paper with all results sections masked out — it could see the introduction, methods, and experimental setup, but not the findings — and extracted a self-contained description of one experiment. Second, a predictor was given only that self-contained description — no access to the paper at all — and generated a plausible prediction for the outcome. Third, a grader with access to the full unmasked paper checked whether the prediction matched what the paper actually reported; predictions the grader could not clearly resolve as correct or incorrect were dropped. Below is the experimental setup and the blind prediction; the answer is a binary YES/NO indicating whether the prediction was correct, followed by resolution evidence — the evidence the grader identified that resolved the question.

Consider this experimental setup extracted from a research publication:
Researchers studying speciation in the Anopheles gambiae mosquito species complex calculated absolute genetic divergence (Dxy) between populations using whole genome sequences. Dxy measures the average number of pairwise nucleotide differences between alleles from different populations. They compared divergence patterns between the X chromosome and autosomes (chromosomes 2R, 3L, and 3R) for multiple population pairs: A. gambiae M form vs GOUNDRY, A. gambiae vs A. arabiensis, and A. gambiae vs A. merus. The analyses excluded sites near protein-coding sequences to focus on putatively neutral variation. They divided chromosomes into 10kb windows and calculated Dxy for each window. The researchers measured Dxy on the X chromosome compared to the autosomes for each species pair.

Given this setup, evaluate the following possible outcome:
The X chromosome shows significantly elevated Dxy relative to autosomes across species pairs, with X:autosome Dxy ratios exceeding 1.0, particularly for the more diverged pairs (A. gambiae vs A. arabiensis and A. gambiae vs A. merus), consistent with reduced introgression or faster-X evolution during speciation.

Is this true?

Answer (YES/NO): YES